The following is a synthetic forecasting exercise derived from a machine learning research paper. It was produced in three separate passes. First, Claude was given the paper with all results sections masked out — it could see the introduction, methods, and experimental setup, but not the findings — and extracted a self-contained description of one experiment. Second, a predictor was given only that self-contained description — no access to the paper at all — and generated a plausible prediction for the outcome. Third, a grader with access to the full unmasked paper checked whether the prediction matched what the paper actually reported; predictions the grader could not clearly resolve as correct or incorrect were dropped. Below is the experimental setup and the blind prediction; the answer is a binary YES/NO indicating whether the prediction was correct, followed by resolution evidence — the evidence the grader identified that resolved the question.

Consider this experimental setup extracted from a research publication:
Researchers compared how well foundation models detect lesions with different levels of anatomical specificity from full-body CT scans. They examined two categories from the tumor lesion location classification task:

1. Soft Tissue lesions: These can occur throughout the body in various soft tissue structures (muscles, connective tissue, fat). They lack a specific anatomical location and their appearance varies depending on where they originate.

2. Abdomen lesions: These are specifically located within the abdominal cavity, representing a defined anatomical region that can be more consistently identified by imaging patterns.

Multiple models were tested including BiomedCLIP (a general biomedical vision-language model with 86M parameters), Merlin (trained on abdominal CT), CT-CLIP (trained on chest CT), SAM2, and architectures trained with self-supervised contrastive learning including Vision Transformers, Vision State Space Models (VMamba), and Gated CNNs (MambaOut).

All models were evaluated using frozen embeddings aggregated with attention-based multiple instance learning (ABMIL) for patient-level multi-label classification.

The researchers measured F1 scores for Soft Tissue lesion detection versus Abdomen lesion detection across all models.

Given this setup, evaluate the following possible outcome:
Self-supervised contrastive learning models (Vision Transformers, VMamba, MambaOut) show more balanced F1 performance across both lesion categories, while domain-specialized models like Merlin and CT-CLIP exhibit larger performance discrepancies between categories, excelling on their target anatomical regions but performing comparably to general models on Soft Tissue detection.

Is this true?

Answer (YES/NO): NO